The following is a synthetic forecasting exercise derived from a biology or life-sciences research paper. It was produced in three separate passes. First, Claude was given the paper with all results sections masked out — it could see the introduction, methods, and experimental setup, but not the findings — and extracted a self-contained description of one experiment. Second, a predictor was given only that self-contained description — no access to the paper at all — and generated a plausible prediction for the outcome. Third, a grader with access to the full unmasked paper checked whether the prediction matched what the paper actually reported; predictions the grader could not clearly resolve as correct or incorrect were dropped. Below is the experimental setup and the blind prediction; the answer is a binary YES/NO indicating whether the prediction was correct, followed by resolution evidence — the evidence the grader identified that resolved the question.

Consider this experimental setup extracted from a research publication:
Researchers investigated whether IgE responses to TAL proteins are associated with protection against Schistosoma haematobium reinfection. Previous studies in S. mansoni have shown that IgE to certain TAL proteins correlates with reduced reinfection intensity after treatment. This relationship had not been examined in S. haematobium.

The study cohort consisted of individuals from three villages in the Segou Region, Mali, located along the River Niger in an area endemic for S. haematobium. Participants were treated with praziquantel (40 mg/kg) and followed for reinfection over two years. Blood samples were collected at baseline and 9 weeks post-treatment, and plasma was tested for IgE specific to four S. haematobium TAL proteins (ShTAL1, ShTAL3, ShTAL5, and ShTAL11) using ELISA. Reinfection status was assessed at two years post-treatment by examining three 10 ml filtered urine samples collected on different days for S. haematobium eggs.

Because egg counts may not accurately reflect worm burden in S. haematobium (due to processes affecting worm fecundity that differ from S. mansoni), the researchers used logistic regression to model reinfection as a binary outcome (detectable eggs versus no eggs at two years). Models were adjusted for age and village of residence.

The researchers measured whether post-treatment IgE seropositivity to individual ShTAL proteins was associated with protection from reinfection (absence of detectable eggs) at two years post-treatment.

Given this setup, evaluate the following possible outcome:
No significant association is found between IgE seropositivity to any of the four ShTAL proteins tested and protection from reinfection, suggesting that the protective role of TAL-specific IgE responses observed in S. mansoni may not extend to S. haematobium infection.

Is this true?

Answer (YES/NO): NO